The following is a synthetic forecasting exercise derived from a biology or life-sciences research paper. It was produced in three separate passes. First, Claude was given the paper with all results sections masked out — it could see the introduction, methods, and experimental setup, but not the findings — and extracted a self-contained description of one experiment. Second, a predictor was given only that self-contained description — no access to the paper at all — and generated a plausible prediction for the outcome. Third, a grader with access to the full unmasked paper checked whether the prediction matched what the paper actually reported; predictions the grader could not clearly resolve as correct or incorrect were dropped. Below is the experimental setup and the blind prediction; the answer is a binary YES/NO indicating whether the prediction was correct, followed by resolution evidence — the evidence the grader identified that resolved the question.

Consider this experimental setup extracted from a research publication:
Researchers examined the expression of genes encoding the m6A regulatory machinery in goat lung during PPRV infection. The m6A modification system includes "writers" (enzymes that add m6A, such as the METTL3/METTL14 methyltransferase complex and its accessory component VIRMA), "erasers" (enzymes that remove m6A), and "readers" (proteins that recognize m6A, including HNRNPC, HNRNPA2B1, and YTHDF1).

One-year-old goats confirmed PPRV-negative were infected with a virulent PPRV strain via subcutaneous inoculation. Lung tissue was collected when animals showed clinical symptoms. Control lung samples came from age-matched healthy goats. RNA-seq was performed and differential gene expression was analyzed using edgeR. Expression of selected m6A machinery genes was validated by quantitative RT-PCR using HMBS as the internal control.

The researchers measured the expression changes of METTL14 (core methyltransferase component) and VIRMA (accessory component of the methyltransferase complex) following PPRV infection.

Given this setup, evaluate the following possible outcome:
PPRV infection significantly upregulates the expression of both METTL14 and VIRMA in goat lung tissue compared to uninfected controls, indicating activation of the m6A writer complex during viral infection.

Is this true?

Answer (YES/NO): NO